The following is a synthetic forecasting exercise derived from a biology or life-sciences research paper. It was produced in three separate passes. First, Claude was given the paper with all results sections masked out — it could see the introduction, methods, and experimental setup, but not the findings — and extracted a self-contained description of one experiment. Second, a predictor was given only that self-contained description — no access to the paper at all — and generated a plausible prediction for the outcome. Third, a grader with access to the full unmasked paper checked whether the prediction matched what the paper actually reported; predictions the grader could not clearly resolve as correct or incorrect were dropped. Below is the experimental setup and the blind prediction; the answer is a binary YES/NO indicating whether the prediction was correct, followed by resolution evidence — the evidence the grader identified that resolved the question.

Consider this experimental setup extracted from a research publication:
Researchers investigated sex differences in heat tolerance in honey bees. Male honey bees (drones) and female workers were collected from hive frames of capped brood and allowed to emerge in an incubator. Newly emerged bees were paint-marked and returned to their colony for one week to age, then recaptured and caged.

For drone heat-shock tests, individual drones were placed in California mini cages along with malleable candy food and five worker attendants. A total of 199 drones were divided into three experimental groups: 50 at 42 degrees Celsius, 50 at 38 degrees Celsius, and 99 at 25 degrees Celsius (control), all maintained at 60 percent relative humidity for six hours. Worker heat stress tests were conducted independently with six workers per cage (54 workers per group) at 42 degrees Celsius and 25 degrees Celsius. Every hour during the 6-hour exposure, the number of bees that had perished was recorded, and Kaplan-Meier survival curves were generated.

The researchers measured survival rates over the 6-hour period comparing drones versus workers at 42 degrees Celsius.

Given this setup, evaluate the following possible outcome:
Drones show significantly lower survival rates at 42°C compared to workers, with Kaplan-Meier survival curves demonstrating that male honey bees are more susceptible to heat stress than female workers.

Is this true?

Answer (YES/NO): YES